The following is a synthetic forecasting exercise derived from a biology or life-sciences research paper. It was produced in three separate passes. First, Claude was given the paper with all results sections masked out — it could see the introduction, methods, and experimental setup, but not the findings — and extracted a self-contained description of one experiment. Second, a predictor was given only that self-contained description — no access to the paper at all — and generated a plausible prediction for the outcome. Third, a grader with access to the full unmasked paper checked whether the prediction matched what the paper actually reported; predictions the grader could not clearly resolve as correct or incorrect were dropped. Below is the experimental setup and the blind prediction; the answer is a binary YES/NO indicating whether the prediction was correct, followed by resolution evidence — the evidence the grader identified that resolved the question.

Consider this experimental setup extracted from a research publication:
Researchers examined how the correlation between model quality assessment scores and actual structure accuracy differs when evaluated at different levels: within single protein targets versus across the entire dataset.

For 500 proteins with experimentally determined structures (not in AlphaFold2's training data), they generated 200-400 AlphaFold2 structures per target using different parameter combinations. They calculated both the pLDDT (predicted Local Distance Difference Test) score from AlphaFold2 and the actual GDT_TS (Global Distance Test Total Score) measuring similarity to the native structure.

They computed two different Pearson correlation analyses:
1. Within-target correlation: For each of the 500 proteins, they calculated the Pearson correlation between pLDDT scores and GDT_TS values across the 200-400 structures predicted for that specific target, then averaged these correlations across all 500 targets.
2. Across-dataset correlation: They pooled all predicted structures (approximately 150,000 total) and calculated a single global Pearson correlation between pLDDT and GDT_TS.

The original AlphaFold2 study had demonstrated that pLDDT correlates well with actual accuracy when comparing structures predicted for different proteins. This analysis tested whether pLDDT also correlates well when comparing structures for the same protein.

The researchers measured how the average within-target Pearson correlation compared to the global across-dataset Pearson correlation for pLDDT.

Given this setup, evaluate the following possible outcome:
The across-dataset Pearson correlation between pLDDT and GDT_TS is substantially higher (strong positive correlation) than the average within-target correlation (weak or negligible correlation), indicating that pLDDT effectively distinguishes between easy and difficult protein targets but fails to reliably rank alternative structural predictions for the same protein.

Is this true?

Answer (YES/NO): YES